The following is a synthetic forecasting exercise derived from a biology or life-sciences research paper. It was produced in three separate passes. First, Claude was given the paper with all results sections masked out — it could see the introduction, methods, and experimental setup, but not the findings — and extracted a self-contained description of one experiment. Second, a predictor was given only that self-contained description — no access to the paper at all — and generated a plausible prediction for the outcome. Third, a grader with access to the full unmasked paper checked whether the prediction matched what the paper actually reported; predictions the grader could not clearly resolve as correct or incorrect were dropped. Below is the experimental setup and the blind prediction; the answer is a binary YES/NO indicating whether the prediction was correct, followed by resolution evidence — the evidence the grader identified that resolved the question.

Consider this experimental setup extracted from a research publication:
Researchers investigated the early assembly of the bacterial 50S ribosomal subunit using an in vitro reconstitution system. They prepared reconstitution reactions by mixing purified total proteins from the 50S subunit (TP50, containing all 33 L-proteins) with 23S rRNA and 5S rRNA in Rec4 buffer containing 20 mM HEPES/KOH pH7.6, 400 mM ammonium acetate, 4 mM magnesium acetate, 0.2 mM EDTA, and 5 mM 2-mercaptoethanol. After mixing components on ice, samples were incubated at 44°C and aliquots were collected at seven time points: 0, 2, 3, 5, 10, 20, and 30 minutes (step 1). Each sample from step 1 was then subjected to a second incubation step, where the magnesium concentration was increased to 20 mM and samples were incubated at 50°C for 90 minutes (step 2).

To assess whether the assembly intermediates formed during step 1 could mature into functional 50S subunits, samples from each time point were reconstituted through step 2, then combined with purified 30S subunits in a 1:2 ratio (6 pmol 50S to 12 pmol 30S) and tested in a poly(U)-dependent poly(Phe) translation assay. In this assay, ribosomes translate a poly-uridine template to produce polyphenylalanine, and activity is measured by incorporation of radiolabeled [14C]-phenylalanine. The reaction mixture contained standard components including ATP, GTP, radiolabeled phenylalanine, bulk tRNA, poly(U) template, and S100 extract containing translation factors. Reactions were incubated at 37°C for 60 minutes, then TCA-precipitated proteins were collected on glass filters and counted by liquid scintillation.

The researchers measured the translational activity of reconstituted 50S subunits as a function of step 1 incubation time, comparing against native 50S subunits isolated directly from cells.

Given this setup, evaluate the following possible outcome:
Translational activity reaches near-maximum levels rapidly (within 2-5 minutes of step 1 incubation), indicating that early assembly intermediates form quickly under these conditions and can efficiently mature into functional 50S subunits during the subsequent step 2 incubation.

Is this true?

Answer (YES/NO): NO